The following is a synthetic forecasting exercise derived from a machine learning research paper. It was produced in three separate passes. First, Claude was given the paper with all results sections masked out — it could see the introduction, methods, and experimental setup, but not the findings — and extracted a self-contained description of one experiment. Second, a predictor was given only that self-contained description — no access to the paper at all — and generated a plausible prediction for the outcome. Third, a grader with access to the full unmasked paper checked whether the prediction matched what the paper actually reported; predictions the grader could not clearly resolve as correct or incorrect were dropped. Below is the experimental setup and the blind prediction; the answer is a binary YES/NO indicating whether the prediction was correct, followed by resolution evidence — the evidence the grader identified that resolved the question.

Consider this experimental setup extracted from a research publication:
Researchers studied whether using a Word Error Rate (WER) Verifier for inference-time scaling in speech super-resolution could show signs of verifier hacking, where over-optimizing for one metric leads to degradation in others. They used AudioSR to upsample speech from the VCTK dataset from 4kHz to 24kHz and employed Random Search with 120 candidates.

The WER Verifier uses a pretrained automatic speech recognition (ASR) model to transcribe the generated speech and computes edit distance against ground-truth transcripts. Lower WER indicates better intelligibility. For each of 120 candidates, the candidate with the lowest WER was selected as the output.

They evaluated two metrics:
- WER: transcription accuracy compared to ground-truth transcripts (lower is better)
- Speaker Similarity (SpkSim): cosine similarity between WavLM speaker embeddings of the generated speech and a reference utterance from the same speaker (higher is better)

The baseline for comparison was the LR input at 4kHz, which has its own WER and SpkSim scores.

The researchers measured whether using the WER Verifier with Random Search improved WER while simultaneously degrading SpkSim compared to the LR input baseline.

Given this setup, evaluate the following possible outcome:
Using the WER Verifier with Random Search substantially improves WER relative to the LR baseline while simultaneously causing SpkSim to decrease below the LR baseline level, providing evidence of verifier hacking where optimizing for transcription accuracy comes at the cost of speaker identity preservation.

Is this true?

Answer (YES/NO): YES